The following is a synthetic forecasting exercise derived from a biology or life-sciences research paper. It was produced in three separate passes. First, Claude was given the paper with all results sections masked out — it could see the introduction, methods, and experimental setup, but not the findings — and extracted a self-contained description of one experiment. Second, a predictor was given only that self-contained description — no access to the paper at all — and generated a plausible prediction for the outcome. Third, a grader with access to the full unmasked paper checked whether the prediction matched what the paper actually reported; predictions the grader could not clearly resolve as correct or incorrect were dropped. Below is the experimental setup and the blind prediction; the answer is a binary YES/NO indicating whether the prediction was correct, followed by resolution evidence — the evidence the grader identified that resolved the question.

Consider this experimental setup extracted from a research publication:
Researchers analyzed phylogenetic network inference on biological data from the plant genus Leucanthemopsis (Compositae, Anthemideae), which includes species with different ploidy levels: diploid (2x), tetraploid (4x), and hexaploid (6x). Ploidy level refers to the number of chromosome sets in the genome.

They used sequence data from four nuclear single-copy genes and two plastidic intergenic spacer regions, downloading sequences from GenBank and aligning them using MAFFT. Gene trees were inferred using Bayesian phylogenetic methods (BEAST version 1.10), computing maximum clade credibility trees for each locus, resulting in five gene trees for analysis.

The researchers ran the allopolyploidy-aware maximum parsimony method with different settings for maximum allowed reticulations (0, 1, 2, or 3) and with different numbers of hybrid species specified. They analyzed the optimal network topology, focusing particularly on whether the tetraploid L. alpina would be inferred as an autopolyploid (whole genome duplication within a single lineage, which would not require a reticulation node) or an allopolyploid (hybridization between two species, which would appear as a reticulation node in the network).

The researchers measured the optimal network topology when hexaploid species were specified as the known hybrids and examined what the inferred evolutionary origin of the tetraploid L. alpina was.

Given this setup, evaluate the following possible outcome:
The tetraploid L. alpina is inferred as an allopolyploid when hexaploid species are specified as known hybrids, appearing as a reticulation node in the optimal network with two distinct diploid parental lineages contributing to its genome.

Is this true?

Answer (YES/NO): NO